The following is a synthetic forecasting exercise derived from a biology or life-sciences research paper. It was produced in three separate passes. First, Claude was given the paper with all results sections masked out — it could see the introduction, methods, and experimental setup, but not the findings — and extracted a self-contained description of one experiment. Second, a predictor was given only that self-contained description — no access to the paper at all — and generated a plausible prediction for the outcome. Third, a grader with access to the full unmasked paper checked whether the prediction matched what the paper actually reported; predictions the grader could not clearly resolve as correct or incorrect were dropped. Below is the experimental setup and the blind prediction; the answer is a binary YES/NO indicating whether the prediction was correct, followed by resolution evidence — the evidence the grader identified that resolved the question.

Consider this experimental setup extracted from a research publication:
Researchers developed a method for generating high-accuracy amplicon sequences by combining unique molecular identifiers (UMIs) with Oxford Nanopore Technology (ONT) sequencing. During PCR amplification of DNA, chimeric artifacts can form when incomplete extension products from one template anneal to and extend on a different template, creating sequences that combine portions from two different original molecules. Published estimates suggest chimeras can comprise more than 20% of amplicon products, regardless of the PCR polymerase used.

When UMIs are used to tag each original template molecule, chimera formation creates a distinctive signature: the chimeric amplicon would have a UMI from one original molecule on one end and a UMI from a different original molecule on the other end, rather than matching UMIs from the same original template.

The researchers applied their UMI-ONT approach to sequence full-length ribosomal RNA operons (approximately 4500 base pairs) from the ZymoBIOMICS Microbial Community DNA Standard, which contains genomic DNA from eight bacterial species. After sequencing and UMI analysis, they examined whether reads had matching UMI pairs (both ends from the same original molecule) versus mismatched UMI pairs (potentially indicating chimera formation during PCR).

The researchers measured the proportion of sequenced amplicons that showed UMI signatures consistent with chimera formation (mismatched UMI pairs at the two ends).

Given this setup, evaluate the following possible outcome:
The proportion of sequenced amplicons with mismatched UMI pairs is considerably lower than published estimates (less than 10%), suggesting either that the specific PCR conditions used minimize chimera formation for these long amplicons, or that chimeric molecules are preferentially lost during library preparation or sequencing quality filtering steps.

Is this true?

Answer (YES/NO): YES